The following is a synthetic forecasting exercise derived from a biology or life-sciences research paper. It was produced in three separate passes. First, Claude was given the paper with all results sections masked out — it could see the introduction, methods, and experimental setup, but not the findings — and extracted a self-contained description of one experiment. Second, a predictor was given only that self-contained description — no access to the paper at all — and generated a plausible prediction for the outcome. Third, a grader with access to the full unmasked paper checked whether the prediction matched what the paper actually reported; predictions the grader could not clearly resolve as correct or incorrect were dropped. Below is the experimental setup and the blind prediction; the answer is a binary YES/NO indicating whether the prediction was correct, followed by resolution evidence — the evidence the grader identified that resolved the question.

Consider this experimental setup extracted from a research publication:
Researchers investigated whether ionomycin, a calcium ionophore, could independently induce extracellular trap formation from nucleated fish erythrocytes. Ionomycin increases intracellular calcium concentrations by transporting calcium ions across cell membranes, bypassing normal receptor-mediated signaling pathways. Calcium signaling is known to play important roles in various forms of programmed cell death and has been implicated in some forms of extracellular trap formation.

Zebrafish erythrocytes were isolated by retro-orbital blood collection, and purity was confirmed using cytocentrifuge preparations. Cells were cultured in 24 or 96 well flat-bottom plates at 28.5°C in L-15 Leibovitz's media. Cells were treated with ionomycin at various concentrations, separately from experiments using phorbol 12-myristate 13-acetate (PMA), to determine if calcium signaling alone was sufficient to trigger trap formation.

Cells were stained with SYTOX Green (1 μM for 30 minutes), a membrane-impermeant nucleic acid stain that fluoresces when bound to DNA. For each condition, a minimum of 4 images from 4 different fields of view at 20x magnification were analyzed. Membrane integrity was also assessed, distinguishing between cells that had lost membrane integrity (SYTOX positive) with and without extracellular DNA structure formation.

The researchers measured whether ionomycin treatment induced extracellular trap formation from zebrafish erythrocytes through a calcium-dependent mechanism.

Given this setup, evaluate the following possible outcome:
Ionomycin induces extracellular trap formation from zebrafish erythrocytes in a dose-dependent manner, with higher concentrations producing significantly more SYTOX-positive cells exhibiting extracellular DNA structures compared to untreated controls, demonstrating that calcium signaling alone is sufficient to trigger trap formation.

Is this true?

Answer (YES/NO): YES